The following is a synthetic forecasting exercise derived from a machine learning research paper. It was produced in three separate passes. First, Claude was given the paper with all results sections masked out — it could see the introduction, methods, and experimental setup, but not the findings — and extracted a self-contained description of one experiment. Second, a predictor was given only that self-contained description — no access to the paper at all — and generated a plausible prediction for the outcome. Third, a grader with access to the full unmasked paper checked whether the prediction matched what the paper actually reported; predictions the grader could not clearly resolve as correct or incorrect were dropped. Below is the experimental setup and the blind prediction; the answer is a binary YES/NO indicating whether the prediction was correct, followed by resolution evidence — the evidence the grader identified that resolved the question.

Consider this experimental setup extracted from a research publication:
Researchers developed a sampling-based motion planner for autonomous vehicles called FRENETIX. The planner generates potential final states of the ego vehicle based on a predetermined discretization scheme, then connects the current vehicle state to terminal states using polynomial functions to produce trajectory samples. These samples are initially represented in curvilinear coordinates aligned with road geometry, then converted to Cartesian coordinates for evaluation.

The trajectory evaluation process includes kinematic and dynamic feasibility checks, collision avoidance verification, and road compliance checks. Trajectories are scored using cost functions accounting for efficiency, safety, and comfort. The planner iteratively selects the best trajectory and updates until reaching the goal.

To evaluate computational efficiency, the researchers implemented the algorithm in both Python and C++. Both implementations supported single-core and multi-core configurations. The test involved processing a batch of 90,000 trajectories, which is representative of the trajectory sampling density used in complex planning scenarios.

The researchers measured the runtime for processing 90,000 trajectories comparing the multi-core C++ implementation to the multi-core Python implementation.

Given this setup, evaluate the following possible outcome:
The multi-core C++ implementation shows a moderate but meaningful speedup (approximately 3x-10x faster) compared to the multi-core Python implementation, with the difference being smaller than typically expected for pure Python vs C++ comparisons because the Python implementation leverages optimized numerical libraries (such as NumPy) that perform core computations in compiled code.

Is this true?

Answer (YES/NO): NO